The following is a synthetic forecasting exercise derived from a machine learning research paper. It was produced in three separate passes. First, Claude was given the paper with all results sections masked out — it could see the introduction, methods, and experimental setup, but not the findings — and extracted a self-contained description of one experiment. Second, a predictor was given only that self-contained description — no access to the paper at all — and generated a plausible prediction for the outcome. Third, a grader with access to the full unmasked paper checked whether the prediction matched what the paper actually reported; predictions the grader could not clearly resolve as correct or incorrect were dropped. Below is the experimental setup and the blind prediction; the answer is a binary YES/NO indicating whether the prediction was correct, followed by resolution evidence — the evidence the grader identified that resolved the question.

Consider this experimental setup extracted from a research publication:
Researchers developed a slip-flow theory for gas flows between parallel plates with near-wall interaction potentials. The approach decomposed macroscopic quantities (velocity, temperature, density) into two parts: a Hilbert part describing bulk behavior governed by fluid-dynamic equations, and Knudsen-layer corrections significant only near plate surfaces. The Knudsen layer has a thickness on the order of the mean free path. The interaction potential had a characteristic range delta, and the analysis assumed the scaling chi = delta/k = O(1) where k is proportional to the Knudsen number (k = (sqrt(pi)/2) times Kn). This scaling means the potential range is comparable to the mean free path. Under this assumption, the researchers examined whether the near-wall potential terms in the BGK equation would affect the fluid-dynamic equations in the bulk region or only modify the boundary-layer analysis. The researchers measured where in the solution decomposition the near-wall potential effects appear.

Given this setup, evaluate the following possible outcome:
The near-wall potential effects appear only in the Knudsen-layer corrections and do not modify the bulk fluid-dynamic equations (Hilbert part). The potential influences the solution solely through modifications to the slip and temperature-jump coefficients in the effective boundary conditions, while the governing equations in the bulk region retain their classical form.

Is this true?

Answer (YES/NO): YES